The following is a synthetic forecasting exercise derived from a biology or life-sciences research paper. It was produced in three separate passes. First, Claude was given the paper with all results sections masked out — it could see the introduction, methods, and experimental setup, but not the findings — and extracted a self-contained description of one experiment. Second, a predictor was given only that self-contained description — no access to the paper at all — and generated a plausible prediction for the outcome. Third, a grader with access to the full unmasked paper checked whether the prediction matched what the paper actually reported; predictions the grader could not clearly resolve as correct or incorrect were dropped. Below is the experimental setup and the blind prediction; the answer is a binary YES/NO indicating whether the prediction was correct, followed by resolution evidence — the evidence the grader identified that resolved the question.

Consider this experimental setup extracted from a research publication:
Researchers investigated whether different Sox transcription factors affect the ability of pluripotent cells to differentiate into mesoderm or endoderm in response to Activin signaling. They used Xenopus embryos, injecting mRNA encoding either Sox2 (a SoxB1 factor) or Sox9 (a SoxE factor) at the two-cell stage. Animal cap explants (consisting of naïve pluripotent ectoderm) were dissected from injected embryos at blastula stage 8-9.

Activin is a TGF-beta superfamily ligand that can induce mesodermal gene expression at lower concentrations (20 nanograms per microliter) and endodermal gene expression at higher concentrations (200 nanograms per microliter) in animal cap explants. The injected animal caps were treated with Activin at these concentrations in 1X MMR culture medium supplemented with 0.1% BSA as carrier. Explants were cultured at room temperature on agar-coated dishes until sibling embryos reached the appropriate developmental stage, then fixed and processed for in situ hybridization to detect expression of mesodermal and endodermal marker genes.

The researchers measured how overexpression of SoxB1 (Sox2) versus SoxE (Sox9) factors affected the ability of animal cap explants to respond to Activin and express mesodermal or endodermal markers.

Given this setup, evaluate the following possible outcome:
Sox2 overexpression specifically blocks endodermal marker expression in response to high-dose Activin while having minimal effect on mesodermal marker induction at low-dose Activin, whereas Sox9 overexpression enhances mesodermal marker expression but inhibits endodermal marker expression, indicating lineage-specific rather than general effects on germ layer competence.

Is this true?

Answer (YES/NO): NO